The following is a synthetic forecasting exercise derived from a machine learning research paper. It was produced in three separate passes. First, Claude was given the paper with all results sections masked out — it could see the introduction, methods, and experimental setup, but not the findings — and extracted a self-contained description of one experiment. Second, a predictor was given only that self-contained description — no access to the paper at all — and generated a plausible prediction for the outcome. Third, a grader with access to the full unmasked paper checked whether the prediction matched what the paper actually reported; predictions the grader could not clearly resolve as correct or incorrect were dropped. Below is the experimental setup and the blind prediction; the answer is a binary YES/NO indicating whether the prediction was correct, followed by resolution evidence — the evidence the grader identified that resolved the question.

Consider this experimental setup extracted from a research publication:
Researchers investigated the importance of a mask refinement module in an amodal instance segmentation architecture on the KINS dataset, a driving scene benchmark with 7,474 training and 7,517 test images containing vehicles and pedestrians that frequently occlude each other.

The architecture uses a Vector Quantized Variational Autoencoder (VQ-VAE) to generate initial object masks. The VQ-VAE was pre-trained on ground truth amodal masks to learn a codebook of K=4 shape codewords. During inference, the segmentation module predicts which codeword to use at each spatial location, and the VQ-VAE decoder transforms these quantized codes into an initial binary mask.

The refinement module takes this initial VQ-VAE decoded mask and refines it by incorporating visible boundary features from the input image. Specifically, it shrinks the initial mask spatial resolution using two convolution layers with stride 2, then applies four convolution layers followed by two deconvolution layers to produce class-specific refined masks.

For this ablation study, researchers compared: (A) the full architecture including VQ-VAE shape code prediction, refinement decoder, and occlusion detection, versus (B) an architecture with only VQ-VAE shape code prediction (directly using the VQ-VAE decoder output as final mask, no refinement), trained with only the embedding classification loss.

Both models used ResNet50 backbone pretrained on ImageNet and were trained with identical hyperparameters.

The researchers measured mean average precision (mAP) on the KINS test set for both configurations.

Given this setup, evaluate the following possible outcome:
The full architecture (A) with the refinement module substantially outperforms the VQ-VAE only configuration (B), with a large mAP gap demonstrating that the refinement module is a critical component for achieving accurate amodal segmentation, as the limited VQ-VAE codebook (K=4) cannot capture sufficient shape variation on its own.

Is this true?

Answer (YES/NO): NO